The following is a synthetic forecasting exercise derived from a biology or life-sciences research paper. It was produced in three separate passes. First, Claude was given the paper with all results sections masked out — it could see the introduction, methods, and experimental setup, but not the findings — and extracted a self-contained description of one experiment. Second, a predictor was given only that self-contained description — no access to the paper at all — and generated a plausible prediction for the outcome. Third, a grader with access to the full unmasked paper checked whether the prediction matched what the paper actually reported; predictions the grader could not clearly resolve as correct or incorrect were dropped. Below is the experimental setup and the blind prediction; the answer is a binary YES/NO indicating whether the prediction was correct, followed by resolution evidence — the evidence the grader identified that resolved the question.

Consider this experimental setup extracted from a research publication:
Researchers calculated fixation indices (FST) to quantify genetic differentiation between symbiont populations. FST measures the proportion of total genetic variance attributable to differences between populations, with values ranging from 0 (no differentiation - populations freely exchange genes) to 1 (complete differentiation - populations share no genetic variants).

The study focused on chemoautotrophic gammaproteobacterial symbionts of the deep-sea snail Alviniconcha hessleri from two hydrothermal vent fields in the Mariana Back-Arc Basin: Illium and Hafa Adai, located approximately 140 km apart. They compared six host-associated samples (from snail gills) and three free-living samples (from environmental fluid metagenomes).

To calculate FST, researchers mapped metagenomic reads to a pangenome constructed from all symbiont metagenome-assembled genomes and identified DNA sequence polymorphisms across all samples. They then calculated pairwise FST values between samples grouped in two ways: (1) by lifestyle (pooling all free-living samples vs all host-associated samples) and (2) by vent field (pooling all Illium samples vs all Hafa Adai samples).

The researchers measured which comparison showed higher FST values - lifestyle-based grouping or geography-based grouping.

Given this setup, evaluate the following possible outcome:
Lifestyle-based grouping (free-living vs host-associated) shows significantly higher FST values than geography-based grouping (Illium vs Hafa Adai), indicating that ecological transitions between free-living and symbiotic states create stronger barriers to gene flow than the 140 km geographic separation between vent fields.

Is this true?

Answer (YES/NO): NO